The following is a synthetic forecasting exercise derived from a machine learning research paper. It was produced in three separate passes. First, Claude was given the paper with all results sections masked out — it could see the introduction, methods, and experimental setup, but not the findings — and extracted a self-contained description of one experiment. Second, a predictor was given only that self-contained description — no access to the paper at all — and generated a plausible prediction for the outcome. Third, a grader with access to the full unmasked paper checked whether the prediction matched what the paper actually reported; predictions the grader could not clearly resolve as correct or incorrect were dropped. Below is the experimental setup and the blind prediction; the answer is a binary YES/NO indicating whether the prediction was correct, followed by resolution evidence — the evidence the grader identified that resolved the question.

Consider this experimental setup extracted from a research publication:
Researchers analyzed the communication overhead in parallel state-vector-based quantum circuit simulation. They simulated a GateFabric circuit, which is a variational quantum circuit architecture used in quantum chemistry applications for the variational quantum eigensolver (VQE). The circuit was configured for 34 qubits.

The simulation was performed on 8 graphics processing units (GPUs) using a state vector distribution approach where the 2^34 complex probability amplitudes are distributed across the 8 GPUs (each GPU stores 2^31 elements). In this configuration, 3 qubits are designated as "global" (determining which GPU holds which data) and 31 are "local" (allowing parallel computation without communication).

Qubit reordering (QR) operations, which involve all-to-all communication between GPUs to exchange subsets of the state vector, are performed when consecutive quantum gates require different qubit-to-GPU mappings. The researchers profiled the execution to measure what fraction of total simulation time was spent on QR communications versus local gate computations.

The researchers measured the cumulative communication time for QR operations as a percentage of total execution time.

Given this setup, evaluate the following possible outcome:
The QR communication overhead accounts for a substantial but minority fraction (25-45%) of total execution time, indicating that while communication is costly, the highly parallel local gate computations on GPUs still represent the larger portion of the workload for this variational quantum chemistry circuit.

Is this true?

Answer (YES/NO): NO